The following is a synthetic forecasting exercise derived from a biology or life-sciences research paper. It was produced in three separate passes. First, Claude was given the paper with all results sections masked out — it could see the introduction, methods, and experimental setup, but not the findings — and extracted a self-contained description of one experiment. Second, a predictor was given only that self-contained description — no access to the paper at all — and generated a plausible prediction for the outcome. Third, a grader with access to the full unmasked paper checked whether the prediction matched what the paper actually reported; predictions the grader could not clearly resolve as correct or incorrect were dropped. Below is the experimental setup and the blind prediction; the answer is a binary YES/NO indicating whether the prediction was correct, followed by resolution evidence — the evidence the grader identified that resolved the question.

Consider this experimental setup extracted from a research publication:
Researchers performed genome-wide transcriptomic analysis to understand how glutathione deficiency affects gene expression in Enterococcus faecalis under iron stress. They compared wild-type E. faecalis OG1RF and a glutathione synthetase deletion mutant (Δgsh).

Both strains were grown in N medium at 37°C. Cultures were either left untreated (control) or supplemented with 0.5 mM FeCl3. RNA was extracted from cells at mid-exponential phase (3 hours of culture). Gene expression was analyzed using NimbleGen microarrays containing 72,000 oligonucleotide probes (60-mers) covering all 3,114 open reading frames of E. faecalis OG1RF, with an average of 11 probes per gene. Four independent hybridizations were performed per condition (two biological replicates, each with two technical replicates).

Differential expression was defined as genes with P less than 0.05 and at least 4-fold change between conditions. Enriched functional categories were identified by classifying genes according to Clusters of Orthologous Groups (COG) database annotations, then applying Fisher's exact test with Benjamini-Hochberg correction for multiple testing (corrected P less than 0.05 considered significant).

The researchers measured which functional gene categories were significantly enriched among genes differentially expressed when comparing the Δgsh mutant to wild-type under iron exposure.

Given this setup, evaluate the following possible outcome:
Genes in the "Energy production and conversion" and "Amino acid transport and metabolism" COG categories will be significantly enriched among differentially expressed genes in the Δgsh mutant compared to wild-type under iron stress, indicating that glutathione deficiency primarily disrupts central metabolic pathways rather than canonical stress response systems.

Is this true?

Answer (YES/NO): NO